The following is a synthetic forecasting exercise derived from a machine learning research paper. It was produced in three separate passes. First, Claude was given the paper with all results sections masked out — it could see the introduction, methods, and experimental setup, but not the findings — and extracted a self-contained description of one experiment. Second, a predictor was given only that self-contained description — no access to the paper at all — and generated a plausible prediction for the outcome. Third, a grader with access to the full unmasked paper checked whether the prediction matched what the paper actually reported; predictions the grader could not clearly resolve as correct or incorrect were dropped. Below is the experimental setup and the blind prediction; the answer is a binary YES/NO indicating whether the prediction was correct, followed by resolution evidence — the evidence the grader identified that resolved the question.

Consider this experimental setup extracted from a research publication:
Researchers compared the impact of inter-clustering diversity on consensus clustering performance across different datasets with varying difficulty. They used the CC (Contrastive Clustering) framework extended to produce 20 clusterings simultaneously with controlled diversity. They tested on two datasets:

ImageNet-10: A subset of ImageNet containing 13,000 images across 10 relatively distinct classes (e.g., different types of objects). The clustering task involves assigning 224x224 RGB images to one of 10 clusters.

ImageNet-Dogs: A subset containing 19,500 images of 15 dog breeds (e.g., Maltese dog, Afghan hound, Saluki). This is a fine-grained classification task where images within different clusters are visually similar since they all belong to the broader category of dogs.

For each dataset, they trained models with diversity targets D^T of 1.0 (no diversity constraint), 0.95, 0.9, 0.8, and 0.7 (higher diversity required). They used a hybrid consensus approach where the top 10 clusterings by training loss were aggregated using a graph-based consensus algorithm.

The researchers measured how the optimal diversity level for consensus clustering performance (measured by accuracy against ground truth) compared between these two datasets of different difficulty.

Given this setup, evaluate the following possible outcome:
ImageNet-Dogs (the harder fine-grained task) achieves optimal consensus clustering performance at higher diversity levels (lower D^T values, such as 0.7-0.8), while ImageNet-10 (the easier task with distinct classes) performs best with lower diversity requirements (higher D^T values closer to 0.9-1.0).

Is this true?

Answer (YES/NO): YES